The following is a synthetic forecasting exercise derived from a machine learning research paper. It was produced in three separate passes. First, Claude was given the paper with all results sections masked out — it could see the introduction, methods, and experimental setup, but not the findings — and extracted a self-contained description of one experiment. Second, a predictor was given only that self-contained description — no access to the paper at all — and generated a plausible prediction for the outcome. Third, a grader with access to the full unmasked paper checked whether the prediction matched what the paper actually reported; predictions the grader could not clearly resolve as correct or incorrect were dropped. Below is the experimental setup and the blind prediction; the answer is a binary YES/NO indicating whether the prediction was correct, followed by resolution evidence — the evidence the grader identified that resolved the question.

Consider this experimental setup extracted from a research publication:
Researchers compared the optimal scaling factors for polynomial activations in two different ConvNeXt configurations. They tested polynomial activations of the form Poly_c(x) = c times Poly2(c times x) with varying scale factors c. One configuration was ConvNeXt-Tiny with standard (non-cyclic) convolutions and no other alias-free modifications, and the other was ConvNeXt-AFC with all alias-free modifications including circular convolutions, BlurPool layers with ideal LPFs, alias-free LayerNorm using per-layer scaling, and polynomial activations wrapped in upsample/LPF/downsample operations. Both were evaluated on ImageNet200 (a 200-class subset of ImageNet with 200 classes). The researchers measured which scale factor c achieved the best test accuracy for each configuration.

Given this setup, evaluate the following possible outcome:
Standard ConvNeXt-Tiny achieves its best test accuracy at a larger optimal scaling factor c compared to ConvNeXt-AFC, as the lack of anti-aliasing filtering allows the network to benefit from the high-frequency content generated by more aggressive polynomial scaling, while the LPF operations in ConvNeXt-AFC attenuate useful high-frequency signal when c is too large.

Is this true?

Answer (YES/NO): YES